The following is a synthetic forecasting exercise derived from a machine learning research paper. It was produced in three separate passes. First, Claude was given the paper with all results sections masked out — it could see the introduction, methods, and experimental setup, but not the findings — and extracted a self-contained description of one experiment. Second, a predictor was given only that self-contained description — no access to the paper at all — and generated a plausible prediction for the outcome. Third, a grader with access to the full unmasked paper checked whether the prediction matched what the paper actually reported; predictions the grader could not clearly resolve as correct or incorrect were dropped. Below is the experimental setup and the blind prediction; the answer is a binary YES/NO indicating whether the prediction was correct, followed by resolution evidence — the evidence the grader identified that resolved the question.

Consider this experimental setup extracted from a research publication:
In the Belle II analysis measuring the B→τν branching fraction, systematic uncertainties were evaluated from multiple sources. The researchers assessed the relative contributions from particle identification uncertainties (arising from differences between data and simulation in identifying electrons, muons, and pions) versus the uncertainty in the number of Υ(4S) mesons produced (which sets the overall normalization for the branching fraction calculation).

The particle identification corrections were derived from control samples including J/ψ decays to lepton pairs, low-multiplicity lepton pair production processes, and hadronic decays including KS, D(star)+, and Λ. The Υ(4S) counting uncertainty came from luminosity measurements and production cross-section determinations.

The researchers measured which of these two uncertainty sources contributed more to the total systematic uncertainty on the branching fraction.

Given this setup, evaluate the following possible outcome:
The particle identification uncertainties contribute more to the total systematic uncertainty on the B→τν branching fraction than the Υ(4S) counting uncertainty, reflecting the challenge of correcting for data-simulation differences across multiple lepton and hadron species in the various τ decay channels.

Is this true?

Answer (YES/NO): NO